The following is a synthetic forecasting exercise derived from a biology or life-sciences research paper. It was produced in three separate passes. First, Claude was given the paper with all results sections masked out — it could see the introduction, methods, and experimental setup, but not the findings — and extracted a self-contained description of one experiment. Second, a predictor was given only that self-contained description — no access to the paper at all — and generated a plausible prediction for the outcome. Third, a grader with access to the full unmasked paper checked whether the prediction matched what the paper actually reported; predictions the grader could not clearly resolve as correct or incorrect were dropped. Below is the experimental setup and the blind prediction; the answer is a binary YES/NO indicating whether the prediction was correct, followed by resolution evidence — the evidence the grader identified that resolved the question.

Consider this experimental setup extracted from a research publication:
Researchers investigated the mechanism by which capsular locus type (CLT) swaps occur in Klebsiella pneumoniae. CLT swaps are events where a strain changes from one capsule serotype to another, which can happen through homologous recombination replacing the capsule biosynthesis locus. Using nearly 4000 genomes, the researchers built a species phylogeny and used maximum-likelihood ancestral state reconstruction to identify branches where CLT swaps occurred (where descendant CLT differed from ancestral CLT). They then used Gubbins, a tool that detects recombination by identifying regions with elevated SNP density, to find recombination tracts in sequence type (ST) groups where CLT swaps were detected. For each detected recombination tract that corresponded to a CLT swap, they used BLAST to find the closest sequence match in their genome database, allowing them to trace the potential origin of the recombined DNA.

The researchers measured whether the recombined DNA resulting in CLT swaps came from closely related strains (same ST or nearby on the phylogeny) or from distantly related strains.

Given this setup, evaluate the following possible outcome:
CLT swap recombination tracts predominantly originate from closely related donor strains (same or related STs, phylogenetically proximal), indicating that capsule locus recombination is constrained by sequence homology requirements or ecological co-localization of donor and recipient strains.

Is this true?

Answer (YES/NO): NO